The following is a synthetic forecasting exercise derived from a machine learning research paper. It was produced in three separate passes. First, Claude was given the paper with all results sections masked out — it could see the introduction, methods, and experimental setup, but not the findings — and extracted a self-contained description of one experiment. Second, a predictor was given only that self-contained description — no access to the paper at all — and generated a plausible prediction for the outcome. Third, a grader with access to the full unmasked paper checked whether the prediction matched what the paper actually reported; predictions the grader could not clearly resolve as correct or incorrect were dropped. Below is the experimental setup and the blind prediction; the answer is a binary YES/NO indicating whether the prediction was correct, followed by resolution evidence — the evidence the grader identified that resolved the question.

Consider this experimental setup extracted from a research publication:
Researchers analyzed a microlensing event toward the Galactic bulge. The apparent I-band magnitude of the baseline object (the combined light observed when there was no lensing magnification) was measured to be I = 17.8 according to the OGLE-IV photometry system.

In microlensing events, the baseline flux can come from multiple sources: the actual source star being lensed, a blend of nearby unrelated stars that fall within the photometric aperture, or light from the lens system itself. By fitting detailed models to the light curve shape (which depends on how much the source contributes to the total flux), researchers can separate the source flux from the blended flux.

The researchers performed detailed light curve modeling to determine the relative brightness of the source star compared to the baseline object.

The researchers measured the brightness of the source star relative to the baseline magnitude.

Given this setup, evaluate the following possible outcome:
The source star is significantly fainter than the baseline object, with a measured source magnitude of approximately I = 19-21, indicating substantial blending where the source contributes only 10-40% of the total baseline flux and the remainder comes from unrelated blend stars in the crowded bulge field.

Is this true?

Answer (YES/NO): NO